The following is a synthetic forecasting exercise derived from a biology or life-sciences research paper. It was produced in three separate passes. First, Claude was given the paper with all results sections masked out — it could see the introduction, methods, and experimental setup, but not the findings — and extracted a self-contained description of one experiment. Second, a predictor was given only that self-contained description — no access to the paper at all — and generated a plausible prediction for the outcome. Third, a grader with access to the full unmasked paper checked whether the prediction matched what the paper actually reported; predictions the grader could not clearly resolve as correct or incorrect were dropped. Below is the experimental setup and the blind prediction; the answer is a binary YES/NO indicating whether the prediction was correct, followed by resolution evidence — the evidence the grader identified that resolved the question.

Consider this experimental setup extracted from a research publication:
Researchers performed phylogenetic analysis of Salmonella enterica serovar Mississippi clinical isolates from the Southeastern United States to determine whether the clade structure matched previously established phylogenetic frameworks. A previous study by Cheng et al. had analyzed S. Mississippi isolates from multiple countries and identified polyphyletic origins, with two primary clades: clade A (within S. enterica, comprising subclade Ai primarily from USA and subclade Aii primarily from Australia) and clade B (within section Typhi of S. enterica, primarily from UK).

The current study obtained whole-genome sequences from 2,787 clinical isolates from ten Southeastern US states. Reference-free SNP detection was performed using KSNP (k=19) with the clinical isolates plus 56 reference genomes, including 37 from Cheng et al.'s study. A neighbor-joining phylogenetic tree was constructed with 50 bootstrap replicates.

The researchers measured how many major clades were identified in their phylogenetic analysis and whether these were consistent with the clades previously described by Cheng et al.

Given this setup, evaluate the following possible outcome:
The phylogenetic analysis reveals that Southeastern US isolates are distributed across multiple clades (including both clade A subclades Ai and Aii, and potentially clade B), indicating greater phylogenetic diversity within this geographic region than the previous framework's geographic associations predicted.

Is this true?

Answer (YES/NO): NO